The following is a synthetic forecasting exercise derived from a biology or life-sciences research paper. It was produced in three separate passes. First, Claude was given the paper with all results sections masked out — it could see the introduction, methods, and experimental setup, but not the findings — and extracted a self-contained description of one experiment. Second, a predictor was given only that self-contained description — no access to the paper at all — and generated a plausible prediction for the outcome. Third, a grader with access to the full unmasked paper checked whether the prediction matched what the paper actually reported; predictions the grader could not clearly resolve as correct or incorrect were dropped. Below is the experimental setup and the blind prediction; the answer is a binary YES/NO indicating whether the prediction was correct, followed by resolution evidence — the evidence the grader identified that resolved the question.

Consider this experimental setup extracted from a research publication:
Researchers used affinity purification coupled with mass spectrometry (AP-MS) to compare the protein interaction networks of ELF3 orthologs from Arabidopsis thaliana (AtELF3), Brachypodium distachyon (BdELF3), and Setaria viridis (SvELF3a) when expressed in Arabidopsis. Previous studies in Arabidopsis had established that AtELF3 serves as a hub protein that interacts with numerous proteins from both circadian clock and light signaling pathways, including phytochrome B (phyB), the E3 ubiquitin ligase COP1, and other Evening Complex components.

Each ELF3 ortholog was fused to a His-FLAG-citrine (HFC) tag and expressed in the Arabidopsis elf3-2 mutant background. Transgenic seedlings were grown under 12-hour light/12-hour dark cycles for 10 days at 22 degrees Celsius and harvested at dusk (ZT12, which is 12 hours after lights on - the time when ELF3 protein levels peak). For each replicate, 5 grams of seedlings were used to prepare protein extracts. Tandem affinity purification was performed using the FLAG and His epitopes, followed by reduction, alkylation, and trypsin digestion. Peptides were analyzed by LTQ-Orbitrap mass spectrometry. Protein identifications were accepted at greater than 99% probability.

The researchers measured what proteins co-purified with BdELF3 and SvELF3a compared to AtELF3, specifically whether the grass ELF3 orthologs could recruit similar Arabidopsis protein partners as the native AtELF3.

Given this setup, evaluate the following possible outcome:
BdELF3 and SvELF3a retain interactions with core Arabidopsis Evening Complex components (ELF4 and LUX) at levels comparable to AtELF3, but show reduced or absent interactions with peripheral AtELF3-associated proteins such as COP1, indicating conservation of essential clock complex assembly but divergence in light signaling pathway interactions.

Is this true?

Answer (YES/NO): NO